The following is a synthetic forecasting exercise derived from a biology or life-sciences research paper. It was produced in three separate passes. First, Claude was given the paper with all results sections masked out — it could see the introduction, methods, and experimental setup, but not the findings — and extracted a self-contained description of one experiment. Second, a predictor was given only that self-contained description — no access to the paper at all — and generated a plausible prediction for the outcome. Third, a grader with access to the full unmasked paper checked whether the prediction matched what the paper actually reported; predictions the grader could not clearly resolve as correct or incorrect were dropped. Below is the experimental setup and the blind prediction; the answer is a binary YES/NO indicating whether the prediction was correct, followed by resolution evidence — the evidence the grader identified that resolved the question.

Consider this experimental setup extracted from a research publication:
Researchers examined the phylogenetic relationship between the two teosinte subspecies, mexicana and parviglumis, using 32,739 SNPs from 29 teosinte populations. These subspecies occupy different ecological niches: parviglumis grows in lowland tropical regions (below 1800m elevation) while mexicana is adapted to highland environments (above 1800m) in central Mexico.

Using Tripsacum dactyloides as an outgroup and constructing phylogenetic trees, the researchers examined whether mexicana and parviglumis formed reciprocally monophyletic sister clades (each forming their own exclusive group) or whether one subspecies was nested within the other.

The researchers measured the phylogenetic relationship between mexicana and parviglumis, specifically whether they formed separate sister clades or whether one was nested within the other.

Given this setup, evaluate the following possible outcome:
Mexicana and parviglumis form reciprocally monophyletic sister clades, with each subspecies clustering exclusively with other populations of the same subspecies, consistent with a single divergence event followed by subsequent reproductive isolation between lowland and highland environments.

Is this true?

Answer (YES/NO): NO